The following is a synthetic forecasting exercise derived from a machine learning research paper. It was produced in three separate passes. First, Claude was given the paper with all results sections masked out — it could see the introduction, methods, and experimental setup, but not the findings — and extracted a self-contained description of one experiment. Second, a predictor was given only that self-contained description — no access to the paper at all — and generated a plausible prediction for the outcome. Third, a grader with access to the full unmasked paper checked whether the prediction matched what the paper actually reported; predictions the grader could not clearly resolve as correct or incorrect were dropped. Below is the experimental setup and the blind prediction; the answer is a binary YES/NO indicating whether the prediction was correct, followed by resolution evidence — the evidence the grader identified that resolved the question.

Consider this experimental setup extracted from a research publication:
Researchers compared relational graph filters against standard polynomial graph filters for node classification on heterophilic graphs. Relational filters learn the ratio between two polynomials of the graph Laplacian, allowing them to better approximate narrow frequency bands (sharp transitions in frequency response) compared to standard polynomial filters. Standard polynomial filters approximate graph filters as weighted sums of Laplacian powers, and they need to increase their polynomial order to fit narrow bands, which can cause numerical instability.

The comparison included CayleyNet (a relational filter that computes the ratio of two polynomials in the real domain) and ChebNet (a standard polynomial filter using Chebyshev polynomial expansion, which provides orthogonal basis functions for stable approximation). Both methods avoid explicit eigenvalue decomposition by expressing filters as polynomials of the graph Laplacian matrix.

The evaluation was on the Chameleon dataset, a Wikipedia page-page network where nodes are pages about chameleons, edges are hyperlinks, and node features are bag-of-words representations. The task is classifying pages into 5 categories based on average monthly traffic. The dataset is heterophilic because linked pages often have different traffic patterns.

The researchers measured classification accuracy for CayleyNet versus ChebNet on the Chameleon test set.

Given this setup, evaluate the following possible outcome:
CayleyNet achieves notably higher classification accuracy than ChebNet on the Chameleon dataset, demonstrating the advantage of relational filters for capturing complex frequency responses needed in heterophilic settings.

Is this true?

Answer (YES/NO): NO